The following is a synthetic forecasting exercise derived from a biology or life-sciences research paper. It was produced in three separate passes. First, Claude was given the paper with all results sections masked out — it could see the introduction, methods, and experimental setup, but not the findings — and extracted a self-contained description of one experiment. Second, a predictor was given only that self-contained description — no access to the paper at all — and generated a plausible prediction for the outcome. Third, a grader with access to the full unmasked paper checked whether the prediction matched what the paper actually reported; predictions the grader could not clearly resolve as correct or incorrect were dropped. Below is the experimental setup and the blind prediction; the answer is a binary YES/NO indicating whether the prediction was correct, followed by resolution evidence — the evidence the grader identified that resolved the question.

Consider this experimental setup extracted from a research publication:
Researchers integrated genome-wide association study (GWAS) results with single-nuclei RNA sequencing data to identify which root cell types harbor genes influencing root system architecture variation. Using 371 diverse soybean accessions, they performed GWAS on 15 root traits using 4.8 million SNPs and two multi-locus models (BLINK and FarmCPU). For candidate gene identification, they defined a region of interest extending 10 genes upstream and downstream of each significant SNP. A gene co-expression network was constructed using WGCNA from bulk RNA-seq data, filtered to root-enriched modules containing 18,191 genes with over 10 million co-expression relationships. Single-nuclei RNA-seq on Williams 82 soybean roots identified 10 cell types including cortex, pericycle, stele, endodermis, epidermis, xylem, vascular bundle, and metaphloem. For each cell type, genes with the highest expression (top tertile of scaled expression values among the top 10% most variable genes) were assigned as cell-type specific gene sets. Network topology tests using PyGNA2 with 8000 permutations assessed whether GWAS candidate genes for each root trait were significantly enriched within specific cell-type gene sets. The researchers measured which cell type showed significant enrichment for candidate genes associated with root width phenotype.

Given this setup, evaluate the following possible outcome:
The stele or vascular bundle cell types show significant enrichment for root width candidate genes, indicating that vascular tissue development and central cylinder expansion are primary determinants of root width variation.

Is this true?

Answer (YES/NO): NO